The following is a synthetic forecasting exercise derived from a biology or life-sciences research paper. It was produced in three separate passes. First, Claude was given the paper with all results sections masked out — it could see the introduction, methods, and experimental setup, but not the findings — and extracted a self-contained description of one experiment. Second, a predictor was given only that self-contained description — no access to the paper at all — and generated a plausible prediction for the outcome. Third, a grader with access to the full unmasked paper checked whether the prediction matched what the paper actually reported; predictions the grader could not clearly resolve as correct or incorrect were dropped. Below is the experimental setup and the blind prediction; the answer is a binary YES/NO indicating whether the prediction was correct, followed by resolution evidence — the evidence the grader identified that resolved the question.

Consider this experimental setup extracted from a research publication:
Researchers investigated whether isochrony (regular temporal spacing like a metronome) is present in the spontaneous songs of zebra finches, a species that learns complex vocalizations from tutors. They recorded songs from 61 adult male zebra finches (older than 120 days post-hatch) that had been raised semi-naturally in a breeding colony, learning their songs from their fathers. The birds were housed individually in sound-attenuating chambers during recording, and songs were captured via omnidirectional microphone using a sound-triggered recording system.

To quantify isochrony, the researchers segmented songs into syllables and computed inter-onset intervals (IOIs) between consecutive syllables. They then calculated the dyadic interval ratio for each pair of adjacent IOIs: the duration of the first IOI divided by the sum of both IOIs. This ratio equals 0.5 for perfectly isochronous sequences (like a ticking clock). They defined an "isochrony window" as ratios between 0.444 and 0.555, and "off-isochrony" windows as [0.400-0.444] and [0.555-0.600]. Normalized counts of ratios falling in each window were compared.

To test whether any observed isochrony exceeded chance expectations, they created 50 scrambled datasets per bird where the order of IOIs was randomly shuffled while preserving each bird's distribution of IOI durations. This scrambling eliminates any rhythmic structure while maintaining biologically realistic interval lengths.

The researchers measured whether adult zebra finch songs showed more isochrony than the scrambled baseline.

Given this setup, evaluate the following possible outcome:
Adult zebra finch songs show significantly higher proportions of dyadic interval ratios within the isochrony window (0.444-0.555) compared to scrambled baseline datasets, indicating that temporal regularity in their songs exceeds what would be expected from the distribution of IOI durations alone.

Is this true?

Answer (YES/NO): NO